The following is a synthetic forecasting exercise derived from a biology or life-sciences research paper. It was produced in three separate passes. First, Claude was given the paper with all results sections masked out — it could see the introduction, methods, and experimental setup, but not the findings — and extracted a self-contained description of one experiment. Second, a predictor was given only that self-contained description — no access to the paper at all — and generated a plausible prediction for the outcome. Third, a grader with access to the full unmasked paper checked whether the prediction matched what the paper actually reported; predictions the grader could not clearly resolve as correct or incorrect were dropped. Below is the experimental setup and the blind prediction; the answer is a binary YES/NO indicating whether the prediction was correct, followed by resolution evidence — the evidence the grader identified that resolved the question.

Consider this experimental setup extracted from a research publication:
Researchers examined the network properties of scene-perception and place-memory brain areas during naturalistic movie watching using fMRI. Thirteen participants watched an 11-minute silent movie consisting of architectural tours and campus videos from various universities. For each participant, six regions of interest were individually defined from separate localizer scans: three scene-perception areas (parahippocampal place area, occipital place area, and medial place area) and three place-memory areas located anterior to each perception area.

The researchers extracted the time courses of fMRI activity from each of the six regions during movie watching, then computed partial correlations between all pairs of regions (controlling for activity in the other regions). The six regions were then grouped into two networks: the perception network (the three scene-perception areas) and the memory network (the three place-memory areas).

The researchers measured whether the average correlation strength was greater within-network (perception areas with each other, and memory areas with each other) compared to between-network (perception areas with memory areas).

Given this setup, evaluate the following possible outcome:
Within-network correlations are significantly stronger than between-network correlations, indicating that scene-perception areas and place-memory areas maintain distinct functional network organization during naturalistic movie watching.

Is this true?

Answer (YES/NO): YES